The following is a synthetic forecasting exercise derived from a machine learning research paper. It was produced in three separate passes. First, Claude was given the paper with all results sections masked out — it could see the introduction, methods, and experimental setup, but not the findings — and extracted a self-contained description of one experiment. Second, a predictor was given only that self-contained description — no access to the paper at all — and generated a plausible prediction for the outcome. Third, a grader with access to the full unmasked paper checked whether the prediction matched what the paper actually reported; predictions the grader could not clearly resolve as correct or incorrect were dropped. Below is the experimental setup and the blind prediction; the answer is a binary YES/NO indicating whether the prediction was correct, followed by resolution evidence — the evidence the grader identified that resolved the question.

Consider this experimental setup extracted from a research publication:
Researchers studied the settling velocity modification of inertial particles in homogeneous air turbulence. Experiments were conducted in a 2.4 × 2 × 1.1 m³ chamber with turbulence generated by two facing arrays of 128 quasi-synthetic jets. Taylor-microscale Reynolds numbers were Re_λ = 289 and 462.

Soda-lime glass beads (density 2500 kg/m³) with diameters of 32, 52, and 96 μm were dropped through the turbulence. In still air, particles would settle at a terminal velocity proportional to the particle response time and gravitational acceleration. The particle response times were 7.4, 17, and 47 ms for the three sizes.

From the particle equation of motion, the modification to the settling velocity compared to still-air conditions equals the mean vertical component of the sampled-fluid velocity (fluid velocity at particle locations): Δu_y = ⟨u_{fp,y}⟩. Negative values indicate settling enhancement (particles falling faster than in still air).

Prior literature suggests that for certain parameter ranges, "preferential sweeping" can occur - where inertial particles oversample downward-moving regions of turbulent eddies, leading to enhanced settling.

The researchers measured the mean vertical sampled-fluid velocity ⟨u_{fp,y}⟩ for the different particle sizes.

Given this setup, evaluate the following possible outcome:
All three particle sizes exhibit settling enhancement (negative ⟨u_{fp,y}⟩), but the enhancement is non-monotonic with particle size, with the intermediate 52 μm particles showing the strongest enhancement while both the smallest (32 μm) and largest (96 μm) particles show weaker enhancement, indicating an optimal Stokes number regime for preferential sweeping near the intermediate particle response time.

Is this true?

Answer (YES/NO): NO